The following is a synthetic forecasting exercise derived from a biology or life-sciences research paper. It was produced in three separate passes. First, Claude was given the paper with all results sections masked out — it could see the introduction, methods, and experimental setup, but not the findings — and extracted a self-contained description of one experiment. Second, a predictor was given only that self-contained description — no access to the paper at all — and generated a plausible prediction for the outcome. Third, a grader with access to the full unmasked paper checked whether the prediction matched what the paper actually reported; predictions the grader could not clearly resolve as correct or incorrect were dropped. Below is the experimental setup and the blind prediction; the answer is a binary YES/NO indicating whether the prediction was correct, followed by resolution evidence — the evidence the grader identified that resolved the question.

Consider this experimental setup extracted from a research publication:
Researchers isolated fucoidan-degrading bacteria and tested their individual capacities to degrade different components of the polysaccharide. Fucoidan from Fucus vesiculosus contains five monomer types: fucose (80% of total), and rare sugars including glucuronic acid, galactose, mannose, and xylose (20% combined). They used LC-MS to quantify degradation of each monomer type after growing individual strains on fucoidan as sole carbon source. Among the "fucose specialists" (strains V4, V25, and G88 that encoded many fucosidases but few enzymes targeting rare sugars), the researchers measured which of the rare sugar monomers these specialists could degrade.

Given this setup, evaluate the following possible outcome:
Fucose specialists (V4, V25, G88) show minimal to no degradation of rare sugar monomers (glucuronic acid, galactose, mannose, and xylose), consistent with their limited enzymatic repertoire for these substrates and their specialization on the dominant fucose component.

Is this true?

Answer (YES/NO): YES